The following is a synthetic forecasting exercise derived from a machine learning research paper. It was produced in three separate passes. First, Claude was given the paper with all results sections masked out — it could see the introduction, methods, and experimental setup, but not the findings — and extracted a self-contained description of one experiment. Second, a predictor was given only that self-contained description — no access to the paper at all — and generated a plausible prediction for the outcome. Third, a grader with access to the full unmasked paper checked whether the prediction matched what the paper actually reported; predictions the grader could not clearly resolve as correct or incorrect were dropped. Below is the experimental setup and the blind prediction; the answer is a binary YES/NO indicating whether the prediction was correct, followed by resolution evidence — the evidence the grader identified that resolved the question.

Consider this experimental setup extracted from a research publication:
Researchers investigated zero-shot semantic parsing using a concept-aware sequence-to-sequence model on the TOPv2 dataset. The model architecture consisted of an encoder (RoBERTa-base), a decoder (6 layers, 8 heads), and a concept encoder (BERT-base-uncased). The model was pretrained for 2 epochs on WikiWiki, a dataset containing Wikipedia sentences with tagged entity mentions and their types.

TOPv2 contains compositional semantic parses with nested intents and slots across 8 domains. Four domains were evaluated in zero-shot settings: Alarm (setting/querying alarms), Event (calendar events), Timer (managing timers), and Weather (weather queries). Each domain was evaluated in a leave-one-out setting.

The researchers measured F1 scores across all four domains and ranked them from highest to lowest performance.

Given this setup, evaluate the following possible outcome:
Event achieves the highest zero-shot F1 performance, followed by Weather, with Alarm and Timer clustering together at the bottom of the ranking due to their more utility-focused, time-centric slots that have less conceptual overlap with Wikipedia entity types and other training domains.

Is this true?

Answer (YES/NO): NO